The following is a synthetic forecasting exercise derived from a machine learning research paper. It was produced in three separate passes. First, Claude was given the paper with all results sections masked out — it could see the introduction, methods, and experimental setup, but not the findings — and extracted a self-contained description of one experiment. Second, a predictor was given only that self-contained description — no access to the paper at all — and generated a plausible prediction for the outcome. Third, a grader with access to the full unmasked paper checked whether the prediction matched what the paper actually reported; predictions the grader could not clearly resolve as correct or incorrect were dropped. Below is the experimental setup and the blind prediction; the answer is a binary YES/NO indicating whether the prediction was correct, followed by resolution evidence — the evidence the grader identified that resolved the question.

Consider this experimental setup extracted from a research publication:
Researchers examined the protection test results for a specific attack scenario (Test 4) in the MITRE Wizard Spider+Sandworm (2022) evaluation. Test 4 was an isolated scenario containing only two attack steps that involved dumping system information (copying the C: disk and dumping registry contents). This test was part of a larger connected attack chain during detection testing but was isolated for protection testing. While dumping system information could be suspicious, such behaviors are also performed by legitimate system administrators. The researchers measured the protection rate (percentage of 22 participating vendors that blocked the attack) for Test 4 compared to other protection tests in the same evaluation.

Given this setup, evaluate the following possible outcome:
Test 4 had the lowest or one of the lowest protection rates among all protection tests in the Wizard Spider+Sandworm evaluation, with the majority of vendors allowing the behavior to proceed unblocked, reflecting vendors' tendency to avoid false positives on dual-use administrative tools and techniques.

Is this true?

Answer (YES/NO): NO